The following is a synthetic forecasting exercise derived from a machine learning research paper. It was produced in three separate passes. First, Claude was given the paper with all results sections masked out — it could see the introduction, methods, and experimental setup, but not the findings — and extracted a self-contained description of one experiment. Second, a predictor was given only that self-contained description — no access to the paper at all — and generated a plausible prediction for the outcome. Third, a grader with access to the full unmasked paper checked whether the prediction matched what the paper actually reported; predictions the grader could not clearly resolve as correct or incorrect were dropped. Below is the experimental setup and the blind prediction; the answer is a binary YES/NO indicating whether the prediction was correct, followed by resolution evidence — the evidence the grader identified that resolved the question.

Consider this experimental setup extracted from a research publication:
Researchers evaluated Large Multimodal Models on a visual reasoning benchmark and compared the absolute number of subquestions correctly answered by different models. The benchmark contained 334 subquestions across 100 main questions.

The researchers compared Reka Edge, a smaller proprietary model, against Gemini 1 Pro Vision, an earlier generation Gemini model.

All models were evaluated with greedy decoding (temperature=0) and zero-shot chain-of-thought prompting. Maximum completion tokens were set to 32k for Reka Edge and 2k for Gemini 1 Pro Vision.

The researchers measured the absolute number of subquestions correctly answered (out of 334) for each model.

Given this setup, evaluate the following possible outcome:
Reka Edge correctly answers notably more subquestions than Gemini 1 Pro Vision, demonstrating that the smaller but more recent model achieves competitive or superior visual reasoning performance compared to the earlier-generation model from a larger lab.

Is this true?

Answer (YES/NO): NO